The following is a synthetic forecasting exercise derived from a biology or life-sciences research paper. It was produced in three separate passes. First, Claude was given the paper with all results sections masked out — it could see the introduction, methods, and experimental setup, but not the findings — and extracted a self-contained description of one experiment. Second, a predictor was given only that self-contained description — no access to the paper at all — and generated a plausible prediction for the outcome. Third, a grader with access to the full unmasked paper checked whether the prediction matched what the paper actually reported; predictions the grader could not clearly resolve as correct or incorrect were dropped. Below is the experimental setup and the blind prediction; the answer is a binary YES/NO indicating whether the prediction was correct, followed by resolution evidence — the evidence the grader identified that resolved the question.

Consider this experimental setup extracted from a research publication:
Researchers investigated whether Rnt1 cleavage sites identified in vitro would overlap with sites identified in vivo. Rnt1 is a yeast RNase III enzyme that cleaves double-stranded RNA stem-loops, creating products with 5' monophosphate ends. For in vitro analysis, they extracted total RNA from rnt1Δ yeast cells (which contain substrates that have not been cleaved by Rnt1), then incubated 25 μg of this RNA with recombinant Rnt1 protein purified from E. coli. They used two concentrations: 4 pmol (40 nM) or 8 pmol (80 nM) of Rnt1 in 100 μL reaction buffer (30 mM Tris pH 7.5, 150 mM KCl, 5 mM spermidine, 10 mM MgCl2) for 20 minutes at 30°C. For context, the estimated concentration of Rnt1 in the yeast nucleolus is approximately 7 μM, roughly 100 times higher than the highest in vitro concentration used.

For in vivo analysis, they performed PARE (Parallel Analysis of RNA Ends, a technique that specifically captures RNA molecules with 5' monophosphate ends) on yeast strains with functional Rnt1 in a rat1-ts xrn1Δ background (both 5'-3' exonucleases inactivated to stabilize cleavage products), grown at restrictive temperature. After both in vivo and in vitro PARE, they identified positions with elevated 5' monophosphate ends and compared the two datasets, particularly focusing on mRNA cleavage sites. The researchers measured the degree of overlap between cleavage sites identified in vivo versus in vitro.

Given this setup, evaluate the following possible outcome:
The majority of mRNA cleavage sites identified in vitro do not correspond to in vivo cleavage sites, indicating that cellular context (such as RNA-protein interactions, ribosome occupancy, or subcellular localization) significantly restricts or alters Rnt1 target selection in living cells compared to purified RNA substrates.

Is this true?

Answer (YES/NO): YES